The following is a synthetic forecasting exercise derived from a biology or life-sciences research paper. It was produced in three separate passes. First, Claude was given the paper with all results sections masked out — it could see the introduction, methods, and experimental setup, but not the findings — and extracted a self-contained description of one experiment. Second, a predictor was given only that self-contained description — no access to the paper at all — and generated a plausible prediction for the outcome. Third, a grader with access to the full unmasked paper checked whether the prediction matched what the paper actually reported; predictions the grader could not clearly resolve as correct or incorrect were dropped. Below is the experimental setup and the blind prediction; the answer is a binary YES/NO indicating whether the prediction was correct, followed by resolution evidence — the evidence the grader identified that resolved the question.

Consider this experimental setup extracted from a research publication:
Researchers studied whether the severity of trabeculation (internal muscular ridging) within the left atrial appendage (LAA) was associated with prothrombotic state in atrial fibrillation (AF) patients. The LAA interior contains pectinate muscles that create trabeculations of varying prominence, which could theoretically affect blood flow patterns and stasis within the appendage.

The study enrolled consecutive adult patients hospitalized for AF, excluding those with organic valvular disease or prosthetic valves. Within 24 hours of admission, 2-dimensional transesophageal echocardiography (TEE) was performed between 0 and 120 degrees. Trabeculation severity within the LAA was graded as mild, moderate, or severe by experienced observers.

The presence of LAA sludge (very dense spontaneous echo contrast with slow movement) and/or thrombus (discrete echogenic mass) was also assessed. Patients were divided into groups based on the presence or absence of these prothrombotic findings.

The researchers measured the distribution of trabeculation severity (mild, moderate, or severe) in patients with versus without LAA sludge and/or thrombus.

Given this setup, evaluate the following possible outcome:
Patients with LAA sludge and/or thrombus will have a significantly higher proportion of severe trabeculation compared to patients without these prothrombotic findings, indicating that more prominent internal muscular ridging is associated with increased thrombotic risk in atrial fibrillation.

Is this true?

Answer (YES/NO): NO